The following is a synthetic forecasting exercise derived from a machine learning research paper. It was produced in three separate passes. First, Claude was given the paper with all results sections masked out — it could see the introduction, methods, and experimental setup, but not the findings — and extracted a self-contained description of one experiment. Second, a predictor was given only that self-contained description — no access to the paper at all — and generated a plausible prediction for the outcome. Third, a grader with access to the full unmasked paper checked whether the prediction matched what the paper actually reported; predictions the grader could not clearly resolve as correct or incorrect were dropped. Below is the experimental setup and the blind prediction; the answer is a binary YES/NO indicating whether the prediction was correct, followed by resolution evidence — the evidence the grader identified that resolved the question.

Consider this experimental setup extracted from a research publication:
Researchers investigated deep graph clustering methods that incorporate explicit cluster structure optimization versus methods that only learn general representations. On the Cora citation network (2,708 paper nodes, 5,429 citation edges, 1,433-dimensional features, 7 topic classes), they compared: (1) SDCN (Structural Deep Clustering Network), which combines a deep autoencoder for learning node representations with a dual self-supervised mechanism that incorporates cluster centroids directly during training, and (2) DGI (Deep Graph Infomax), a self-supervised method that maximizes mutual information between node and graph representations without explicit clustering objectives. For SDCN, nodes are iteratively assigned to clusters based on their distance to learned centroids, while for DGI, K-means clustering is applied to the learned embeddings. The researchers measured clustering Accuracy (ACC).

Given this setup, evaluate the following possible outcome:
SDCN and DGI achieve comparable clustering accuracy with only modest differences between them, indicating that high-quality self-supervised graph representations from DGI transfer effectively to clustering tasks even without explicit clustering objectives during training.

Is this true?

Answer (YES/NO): NO